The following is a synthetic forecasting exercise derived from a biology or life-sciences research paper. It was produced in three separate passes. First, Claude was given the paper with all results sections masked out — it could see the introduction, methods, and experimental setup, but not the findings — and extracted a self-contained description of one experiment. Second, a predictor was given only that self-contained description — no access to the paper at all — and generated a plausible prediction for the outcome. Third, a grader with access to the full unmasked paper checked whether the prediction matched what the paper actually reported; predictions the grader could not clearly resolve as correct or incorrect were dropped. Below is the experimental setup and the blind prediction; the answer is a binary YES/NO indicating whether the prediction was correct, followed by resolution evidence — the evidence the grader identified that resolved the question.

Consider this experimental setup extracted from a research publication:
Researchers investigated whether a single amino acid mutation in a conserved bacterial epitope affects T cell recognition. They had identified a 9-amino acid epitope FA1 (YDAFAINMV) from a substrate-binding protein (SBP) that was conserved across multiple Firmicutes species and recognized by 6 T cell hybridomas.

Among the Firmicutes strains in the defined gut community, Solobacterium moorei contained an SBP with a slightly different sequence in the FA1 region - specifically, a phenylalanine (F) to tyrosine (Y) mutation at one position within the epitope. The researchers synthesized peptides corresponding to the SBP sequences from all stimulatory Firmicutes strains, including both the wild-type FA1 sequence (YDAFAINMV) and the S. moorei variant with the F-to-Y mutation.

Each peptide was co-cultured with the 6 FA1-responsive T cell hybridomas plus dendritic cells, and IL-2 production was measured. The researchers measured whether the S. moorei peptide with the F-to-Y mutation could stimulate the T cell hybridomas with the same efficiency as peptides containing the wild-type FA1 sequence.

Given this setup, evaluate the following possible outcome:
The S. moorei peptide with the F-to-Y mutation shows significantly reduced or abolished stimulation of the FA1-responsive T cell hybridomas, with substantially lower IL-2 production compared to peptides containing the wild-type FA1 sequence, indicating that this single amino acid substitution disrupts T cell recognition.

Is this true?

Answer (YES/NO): YES